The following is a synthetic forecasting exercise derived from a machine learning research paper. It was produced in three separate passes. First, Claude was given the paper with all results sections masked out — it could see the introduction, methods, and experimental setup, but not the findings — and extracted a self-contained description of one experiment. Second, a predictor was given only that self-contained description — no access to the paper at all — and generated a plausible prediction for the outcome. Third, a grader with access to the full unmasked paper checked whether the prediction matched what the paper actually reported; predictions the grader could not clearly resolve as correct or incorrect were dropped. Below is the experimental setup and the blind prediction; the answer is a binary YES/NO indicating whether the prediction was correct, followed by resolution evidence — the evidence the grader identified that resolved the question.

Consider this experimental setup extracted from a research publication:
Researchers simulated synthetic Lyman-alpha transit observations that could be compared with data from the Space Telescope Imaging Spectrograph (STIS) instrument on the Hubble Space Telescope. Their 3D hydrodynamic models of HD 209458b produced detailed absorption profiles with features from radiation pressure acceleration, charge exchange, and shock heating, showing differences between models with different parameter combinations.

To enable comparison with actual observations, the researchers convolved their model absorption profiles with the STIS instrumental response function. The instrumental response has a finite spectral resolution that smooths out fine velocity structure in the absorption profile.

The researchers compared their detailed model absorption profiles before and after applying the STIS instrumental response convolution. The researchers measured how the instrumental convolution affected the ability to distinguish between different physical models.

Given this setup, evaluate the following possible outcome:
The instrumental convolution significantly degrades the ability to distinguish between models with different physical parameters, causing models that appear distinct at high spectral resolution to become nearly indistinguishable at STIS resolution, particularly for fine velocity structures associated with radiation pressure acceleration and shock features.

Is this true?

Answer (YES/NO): YES